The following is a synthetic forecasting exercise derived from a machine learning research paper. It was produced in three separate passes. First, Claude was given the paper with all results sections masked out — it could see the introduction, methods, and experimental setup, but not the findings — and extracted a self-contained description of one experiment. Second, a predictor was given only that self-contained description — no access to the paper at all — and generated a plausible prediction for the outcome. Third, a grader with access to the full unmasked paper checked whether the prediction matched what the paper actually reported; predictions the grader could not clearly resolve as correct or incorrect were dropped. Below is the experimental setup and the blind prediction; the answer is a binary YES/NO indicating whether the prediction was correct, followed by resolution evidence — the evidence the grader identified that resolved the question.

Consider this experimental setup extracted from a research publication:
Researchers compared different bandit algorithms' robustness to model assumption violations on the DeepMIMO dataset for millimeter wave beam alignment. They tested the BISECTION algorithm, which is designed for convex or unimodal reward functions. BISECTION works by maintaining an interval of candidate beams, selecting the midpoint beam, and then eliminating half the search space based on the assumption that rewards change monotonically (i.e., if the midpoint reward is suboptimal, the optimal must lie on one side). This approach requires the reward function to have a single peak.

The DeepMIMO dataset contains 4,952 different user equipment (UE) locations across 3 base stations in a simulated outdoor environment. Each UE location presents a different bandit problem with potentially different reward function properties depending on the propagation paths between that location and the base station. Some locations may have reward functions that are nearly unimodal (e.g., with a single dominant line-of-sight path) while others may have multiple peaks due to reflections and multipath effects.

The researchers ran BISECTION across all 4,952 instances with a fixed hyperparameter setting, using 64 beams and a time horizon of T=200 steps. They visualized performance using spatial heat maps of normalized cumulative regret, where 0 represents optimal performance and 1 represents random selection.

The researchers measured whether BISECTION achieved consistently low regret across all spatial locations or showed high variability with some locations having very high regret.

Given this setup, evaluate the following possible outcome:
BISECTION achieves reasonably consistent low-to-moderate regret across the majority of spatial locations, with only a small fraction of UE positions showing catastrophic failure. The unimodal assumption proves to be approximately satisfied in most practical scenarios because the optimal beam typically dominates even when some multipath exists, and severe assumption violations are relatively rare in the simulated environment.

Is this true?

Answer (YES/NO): NO